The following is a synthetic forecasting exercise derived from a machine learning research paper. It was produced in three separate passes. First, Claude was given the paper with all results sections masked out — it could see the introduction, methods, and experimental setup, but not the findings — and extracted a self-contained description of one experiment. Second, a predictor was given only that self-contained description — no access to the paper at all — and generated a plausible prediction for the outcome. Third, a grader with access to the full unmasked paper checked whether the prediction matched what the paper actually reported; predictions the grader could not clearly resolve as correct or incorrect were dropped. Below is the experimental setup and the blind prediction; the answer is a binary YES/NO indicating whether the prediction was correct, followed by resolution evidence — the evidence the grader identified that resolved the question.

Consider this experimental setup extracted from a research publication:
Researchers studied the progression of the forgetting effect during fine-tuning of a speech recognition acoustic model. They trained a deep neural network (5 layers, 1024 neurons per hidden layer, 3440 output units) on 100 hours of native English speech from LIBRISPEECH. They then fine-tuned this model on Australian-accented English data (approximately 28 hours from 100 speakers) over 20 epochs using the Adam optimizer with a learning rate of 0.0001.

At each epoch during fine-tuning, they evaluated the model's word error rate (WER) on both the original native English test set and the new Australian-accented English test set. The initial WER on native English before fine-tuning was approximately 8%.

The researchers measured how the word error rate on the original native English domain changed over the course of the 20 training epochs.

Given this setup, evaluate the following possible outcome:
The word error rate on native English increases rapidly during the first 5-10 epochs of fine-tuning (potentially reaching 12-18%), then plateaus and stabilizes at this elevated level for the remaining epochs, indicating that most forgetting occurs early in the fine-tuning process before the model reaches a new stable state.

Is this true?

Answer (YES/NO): NO